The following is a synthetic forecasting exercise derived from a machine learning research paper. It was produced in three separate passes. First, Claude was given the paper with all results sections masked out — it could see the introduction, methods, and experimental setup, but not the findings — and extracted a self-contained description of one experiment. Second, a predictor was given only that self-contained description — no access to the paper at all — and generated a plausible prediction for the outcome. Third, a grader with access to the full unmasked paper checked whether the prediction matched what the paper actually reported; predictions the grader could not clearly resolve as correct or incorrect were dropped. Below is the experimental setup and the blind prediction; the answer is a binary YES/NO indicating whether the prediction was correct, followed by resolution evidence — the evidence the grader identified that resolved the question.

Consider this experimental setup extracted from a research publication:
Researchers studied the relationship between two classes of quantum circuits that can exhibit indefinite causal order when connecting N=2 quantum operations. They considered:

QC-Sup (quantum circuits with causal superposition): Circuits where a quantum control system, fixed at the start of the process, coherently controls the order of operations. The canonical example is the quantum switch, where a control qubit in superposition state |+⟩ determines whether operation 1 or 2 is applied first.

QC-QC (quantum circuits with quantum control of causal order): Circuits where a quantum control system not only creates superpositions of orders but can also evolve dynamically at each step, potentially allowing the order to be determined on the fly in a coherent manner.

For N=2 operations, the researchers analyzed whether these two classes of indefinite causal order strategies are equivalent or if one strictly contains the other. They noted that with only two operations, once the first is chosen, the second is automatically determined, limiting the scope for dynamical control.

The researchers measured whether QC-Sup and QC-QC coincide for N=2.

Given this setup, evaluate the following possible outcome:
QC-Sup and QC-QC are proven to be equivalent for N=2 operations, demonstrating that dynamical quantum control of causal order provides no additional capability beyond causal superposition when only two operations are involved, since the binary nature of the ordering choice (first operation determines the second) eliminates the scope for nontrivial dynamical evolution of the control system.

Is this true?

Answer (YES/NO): YES